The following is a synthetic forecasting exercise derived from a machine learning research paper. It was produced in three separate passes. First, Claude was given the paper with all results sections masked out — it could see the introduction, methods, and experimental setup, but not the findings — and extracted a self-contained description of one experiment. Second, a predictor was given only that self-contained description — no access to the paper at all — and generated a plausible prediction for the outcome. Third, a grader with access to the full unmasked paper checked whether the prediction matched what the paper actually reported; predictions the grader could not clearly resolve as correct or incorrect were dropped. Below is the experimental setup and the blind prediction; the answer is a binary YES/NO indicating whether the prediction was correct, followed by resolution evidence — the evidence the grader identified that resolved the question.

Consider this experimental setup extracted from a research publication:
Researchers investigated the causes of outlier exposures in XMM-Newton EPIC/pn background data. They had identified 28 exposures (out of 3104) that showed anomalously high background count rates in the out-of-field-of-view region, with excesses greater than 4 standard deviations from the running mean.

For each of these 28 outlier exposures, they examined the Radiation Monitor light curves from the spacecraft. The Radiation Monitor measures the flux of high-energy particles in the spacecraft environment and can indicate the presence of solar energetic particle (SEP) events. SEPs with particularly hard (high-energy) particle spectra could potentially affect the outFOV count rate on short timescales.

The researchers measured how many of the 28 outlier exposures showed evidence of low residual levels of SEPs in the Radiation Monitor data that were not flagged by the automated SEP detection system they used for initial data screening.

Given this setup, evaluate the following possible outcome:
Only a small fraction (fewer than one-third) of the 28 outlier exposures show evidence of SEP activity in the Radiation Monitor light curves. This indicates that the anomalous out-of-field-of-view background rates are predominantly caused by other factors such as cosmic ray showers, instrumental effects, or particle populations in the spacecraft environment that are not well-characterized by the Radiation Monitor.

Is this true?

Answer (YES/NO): NO